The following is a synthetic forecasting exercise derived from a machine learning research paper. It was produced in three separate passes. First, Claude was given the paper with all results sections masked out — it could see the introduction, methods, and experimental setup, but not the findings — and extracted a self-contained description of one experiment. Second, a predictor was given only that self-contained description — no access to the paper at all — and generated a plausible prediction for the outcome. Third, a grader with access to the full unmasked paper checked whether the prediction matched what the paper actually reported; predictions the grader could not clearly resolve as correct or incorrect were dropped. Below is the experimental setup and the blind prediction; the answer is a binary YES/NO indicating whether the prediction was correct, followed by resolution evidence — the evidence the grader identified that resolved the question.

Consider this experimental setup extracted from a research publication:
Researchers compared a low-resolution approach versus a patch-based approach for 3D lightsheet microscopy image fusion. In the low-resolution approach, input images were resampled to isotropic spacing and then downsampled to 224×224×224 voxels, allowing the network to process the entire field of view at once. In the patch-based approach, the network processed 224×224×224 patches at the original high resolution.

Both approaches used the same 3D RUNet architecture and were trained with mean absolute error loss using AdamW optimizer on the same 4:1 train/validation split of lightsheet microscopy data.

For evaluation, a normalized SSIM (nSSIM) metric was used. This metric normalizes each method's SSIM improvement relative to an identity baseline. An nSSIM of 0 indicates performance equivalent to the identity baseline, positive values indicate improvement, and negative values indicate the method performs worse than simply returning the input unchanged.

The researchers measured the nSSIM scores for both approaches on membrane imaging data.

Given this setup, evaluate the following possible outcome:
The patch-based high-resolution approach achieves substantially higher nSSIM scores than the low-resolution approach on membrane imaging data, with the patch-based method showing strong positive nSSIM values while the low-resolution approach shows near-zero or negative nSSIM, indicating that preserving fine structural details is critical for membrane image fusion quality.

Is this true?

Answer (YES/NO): NO